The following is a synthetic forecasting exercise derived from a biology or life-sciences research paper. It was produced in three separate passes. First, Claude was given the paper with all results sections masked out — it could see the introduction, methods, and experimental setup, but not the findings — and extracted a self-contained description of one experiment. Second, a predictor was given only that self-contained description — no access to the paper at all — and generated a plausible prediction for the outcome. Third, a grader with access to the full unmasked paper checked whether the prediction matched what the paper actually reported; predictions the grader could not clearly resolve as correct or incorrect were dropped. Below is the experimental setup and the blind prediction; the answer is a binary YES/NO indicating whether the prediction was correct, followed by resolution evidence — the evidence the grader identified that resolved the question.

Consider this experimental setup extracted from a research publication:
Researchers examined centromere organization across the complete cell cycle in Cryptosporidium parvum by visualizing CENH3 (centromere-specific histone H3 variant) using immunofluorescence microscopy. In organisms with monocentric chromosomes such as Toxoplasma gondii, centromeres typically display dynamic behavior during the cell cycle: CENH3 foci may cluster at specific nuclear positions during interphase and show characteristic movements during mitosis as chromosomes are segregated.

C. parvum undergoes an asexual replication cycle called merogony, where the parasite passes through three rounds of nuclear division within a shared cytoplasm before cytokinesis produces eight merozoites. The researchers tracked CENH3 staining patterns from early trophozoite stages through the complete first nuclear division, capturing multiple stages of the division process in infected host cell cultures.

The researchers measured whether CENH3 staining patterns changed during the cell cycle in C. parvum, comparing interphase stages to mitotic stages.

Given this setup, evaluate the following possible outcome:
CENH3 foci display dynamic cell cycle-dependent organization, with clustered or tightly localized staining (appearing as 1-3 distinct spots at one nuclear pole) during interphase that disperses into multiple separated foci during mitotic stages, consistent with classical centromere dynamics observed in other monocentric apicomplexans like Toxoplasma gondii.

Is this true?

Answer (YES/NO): NO